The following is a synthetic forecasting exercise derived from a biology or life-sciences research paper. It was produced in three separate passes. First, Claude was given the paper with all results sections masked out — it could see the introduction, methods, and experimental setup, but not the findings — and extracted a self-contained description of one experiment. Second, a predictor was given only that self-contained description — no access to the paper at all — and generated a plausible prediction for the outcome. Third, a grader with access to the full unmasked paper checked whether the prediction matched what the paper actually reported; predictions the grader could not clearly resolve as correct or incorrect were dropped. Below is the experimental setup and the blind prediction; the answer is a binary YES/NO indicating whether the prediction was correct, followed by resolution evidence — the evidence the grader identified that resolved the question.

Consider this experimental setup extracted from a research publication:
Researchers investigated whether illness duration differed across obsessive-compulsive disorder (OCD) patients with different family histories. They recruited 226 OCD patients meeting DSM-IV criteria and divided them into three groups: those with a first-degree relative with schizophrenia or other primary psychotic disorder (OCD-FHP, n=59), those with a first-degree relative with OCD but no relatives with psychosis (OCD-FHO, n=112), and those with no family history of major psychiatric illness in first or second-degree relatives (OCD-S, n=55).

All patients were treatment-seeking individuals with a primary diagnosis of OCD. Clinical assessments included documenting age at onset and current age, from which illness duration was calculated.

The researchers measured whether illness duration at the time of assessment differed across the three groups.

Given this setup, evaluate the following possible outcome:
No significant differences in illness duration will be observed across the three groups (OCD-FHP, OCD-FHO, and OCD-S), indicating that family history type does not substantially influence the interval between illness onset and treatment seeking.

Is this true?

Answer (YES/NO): YES